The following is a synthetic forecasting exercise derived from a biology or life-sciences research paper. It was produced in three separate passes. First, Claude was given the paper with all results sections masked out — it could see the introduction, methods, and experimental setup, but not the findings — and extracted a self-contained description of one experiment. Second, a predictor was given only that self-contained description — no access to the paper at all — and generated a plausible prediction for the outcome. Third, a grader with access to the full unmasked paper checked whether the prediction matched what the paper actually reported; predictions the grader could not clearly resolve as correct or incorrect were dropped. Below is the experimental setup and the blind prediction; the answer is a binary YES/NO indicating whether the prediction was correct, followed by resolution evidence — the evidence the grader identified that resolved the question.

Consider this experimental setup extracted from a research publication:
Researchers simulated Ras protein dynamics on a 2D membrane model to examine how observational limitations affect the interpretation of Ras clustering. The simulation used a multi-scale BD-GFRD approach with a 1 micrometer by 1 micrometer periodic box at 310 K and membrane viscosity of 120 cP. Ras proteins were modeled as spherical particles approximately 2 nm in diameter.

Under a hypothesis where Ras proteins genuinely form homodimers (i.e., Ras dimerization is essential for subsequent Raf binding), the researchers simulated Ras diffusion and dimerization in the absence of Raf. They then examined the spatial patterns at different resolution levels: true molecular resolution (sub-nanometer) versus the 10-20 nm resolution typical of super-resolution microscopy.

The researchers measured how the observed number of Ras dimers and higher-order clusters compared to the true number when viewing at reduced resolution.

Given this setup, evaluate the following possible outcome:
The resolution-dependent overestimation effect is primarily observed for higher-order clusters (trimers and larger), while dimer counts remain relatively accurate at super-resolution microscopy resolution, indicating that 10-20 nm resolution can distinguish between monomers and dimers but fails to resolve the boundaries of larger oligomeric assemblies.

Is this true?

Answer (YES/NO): NO